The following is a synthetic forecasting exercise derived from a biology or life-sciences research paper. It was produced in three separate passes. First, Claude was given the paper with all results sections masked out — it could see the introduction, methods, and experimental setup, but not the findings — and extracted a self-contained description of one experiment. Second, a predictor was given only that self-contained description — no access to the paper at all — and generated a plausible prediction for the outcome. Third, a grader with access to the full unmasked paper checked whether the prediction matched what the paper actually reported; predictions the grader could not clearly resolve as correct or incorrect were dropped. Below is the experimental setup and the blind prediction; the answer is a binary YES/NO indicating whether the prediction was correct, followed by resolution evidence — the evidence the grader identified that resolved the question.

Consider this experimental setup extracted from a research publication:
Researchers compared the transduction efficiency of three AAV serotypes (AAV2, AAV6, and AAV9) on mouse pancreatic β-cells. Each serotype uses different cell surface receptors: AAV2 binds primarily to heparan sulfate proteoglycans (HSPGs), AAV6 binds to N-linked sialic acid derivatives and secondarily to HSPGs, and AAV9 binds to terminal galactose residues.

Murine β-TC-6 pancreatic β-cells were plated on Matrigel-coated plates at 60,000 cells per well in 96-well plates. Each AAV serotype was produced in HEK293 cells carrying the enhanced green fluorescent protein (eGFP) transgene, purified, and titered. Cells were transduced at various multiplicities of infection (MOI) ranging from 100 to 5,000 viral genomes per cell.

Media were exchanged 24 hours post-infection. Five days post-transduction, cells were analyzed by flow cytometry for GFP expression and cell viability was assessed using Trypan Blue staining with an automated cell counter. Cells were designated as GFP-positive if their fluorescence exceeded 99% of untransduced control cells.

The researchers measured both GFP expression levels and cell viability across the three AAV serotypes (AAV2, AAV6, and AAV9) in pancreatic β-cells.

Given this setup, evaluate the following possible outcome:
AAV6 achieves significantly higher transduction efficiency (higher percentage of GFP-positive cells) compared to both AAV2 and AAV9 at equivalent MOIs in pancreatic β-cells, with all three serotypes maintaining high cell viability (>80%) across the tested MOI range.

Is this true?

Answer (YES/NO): NO